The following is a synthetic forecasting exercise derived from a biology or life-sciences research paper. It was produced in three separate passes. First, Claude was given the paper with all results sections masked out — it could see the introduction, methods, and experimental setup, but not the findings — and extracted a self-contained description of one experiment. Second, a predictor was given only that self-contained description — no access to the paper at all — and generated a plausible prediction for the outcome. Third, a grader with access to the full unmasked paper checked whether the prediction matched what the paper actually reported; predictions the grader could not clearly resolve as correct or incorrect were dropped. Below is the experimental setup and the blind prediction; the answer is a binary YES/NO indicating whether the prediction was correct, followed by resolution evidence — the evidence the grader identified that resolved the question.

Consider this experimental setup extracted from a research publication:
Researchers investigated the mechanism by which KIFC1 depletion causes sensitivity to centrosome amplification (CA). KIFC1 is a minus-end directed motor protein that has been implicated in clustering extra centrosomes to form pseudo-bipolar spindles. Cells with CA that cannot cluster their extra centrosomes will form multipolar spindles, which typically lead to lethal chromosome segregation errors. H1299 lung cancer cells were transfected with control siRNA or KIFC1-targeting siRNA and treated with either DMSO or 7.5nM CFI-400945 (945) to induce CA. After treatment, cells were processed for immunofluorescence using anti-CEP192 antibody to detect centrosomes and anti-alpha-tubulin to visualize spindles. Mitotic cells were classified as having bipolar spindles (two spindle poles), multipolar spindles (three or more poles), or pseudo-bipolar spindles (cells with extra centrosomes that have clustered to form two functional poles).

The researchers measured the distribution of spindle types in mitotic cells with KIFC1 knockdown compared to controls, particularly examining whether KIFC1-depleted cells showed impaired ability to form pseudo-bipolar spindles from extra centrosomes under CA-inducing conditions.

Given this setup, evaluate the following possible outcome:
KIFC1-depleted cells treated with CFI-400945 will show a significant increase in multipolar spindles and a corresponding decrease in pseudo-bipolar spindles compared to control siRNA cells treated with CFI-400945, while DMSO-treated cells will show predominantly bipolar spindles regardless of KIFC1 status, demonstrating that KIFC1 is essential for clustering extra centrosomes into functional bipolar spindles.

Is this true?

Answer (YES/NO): NO